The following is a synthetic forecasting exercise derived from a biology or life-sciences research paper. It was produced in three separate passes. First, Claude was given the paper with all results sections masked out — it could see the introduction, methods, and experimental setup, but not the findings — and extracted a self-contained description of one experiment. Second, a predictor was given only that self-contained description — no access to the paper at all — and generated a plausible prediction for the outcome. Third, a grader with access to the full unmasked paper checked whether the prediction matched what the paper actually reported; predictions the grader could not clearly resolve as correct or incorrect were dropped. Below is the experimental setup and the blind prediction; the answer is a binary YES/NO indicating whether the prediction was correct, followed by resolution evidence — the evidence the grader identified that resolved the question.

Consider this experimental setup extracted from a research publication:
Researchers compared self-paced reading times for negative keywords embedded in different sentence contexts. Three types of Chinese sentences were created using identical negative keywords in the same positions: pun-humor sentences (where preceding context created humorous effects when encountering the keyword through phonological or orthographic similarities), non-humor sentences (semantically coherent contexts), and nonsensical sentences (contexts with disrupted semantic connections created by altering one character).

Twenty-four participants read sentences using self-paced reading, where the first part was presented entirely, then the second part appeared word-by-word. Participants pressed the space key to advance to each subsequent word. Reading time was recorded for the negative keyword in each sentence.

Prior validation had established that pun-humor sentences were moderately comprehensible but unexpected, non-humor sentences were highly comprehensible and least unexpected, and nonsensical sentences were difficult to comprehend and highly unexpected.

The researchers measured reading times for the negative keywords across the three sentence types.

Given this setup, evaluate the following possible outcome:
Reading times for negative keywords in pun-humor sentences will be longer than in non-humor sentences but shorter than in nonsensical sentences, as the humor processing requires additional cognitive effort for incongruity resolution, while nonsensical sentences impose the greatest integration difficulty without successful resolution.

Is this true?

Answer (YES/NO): NO